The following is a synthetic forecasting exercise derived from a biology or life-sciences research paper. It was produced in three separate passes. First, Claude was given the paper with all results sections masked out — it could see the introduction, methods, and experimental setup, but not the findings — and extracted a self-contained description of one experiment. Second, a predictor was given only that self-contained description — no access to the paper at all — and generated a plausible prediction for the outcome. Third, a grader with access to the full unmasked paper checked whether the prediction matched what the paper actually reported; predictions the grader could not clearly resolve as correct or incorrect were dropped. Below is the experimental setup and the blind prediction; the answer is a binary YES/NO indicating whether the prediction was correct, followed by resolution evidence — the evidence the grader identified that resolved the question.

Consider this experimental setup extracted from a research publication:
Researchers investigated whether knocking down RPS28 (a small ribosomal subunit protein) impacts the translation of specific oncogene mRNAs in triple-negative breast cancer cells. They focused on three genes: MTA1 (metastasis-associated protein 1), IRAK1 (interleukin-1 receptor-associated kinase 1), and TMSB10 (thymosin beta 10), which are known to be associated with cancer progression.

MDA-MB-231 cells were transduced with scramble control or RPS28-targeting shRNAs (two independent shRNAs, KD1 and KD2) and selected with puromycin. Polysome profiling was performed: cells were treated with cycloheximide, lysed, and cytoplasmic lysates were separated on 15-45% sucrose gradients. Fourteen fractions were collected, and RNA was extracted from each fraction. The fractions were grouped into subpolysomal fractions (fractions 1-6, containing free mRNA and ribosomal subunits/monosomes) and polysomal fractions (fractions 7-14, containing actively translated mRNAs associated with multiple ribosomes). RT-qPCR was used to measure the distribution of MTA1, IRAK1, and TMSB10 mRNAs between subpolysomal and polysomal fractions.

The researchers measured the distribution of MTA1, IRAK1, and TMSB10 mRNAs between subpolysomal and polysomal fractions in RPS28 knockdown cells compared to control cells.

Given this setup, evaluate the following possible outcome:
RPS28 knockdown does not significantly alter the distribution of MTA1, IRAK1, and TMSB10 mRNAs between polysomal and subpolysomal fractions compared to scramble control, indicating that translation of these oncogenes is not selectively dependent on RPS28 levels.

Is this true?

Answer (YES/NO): NO